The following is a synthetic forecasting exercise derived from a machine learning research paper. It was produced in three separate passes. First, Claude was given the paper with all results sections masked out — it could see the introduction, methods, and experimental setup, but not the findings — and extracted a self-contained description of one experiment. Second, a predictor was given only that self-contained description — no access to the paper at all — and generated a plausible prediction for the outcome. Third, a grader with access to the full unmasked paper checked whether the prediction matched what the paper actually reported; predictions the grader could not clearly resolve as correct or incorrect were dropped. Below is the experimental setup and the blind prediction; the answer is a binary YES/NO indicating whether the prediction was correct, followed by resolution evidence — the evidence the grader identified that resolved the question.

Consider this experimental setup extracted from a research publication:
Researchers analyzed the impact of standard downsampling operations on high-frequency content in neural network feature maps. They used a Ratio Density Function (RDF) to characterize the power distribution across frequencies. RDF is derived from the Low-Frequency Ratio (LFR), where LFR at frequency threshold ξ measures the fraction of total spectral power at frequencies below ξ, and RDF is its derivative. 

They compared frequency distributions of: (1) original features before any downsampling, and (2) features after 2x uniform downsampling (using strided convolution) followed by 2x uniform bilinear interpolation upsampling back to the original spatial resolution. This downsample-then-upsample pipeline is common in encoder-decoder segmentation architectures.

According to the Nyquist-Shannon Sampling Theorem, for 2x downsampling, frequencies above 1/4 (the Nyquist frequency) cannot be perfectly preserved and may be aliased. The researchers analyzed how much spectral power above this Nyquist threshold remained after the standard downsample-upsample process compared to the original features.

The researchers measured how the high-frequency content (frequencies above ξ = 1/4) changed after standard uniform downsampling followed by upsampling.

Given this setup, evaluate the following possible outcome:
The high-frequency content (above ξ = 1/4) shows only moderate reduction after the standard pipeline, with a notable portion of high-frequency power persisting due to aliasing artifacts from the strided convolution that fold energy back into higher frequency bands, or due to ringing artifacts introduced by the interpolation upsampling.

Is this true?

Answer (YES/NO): NO